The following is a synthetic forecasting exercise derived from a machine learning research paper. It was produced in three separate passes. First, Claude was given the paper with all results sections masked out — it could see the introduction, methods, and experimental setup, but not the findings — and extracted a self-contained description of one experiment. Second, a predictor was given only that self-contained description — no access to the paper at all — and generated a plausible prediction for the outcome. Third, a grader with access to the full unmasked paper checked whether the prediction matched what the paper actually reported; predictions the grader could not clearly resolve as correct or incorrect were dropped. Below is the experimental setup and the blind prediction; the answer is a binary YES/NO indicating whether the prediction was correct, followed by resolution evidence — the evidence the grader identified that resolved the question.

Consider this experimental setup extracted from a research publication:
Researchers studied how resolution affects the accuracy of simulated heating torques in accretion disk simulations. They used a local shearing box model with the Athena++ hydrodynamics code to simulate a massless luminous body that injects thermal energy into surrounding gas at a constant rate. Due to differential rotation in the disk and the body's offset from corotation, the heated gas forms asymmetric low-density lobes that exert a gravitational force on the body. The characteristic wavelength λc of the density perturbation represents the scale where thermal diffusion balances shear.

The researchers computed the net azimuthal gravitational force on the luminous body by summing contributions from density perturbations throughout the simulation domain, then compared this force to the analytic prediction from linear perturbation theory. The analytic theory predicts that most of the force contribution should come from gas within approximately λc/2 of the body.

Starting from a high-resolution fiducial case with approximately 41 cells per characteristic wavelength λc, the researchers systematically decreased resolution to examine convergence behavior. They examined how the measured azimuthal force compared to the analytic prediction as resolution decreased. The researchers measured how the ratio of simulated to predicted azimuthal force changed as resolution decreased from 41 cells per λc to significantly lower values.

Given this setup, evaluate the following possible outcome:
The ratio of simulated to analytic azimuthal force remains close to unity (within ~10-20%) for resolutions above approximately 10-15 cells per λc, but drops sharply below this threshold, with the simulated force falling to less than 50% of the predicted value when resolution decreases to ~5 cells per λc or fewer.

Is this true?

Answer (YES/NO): NO